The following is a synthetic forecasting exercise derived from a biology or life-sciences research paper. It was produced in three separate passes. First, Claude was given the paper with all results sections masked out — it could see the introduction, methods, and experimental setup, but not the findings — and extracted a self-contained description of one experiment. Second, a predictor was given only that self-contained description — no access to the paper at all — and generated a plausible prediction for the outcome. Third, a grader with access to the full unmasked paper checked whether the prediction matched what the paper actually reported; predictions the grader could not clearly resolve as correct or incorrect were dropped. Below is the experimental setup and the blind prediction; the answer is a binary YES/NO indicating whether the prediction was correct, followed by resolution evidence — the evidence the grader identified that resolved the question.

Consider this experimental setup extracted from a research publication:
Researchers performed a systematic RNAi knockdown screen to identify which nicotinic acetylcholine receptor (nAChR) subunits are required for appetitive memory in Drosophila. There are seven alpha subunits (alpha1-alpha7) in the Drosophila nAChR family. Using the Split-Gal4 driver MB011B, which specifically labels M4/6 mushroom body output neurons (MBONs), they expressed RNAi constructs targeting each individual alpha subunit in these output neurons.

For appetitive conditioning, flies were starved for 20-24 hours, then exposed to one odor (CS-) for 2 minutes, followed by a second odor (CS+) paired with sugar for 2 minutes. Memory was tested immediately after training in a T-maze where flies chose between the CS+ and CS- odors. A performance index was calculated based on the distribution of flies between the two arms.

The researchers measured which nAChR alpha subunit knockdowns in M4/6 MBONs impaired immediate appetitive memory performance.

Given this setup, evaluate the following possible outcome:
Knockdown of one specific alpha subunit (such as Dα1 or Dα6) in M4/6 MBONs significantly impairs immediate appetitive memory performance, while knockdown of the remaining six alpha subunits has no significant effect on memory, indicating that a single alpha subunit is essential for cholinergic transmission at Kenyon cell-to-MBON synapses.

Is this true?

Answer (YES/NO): YES